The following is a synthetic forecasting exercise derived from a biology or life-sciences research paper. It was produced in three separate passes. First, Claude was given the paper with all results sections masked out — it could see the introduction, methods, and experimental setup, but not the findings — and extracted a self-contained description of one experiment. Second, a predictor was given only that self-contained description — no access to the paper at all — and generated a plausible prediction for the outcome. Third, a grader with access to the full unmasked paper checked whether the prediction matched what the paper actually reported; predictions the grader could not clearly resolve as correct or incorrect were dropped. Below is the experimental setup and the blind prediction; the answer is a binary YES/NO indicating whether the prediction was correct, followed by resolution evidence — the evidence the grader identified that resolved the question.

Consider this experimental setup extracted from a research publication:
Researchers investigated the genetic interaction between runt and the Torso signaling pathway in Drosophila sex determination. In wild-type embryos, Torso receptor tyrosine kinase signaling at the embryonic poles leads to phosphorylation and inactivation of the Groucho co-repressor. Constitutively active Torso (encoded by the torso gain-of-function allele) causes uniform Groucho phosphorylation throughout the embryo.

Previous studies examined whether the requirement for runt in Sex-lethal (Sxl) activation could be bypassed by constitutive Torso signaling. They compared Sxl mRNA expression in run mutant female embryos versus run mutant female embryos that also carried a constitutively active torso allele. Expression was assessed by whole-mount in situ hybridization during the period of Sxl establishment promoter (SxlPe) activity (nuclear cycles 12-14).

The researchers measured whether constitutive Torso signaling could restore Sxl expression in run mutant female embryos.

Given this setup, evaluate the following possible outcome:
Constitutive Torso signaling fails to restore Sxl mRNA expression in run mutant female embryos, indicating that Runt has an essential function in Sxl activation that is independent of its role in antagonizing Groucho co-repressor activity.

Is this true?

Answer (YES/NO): NO